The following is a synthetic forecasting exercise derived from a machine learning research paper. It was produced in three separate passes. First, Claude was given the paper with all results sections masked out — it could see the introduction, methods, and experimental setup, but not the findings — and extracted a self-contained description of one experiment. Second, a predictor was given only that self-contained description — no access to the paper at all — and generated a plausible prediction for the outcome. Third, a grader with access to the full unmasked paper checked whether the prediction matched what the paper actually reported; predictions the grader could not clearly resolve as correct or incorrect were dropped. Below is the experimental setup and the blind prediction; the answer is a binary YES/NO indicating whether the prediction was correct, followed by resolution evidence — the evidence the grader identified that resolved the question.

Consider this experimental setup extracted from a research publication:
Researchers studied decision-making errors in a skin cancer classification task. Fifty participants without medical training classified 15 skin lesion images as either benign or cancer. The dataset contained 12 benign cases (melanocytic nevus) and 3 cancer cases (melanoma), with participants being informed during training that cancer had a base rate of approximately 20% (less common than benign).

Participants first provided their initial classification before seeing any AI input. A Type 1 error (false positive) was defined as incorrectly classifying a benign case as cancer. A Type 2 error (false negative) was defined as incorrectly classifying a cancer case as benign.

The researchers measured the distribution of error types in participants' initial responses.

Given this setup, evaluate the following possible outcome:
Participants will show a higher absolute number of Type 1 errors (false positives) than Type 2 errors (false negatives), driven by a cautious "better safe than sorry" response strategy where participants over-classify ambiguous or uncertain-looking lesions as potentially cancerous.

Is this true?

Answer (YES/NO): YES